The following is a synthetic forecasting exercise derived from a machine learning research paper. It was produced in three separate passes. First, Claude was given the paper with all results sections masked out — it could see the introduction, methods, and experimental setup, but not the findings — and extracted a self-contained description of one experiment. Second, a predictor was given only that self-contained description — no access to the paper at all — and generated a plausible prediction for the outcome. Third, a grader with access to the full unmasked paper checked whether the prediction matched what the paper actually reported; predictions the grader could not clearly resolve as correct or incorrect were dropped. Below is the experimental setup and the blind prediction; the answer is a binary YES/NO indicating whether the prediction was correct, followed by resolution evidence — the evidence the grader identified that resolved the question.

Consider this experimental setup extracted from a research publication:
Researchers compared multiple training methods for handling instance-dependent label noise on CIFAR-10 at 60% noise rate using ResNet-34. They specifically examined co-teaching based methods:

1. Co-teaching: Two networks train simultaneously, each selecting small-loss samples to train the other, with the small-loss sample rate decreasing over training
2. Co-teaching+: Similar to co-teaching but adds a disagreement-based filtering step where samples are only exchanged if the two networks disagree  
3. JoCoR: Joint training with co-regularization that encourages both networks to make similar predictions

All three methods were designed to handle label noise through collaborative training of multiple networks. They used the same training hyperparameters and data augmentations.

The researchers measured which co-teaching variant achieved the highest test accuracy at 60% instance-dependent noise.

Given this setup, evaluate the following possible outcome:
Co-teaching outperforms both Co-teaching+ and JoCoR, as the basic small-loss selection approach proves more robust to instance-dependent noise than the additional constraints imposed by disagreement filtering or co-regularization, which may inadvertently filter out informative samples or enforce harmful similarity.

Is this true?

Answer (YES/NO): NO